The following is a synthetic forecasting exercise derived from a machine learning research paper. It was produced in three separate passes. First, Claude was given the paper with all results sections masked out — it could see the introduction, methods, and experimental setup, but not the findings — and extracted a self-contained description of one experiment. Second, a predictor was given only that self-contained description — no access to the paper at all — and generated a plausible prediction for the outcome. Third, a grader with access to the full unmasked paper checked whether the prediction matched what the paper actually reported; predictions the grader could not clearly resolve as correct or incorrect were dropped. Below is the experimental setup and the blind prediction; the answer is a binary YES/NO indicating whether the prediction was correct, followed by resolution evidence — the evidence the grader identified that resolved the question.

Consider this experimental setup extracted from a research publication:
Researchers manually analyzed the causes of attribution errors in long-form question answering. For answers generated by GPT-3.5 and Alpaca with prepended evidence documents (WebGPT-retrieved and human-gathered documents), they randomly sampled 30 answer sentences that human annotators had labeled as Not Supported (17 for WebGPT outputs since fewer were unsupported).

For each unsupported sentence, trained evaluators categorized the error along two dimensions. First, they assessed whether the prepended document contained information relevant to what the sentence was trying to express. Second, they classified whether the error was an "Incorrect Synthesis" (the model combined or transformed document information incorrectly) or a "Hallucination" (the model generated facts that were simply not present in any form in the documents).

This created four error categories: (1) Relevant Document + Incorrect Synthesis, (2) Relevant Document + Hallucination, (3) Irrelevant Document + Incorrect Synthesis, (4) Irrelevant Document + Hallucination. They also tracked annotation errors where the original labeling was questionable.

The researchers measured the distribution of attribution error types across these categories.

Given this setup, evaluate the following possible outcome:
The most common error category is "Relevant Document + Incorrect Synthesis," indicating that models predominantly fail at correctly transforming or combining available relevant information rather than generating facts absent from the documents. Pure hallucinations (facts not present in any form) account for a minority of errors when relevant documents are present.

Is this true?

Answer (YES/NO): NO